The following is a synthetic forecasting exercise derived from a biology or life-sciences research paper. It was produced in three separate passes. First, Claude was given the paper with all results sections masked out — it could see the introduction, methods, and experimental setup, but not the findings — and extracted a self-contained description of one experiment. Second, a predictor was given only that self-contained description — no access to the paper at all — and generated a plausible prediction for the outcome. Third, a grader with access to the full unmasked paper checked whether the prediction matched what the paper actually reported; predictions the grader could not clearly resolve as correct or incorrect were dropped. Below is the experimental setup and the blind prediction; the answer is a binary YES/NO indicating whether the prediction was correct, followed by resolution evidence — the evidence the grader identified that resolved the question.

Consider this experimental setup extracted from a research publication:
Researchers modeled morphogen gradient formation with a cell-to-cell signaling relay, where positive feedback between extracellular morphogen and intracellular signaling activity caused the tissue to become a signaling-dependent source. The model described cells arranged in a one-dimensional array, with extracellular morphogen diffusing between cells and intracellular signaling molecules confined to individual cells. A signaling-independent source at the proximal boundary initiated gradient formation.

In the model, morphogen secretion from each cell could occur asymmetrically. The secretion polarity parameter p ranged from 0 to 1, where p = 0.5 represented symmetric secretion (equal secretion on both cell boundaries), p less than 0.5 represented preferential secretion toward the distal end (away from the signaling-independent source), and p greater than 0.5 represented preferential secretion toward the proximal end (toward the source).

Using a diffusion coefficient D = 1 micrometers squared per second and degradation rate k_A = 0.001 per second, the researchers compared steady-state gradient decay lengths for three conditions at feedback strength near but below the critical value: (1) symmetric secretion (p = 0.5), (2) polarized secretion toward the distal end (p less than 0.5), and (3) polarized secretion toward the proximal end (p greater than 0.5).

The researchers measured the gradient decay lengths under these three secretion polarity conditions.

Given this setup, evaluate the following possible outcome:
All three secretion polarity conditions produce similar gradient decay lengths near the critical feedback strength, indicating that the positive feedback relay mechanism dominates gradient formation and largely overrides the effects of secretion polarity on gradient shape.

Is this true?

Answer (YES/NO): NO